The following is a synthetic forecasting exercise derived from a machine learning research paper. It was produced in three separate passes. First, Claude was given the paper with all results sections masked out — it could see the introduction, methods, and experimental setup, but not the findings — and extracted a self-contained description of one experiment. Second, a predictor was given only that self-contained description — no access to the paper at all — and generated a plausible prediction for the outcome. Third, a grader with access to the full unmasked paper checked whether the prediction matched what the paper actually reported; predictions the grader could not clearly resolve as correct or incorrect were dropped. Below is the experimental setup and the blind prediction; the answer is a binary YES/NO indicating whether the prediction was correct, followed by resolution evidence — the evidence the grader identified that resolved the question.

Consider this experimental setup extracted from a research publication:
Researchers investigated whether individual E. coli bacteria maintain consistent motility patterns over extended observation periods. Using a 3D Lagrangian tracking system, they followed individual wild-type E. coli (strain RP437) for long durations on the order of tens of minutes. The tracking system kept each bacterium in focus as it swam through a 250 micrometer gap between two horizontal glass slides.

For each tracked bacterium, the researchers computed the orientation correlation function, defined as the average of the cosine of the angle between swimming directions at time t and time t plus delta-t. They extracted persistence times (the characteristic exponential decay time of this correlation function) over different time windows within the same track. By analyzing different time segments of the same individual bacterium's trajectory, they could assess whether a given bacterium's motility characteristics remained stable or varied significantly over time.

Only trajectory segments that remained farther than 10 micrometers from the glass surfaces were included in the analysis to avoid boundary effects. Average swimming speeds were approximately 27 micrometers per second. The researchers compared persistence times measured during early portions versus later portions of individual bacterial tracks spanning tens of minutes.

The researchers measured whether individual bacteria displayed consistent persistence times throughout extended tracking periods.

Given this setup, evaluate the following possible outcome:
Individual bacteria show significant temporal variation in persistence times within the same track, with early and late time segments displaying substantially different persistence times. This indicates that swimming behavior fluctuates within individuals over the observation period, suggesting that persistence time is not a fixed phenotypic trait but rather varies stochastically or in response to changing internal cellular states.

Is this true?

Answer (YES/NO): YES